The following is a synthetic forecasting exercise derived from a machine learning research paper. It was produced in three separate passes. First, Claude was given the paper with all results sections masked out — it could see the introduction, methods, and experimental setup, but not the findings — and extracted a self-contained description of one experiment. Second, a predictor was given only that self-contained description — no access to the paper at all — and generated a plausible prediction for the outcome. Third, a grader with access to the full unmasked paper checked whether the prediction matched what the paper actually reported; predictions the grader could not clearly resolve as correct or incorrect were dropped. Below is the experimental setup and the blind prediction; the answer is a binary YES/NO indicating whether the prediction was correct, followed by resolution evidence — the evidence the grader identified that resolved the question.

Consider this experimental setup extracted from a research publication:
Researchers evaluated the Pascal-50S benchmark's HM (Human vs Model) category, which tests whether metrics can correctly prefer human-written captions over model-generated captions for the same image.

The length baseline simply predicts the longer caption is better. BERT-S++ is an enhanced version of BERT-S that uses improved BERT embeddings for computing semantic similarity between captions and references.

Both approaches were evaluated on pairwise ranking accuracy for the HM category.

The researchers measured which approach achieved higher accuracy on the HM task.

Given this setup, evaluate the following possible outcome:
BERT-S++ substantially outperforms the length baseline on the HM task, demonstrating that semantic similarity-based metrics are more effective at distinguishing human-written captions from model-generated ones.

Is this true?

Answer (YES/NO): YES